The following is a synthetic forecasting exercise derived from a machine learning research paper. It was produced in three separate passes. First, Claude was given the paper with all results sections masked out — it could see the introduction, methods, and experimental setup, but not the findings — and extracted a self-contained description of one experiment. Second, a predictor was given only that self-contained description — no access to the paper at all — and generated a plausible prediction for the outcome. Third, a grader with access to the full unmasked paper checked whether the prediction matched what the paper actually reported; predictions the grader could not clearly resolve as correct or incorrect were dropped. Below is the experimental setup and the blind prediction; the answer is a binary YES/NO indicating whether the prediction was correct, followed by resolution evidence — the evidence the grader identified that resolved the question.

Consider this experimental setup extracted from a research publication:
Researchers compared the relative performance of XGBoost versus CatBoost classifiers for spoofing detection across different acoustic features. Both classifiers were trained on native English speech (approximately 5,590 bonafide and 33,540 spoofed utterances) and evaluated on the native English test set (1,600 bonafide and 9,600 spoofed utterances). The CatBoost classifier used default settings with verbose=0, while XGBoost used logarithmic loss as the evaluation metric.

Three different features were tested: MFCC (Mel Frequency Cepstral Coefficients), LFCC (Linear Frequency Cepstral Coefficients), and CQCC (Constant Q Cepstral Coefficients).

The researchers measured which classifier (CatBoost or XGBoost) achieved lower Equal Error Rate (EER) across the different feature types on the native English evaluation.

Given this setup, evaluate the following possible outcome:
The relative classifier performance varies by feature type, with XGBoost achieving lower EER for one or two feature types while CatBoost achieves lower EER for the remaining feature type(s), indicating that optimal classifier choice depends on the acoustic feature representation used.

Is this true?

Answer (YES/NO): NO